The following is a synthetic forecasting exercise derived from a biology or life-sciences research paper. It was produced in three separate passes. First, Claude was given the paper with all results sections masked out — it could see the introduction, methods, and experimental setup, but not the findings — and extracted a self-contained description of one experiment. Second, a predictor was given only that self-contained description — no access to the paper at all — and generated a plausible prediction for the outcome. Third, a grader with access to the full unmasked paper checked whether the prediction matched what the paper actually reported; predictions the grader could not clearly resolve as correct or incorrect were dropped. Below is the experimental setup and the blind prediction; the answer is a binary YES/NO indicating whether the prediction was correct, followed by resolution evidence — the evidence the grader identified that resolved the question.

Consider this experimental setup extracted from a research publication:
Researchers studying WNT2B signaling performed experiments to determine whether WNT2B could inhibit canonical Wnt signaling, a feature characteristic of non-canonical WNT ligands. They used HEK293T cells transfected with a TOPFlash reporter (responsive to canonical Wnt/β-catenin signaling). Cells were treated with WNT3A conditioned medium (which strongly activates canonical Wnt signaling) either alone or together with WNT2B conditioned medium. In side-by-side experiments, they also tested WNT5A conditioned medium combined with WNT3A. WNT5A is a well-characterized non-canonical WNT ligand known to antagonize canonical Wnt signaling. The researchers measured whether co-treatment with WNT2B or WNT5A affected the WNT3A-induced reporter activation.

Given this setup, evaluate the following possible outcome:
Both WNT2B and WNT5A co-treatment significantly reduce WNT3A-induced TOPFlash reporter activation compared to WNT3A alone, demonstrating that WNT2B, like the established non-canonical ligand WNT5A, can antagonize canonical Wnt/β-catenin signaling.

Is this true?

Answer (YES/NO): YES